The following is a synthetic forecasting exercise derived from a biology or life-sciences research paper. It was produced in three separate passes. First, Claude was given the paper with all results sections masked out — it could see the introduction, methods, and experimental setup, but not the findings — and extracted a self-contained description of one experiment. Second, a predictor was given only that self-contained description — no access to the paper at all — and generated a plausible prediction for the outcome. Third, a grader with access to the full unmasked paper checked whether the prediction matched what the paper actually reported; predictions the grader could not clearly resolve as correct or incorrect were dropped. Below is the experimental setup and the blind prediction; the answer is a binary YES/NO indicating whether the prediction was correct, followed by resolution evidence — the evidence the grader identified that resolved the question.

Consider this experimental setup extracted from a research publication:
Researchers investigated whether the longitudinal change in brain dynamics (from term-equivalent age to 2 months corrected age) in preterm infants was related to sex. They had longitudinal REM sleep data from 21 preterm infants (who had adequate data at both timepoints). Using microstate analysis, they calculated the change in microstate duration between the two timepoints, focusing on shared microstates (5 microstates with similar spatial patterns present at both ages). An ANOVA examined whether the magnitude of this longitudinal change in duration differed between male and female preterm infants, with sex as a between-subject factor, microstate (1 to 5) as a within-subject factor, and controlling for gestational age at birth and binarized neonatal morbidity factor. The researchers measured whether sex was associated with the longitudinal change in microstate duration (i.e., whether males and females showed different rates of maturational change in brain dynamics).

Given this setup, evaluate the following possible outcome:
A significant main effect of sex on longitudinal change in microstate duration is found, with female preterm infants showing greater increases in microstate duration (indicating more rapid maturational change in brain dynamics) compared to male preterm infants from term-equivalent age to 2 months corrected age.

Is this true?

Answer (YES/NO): NO